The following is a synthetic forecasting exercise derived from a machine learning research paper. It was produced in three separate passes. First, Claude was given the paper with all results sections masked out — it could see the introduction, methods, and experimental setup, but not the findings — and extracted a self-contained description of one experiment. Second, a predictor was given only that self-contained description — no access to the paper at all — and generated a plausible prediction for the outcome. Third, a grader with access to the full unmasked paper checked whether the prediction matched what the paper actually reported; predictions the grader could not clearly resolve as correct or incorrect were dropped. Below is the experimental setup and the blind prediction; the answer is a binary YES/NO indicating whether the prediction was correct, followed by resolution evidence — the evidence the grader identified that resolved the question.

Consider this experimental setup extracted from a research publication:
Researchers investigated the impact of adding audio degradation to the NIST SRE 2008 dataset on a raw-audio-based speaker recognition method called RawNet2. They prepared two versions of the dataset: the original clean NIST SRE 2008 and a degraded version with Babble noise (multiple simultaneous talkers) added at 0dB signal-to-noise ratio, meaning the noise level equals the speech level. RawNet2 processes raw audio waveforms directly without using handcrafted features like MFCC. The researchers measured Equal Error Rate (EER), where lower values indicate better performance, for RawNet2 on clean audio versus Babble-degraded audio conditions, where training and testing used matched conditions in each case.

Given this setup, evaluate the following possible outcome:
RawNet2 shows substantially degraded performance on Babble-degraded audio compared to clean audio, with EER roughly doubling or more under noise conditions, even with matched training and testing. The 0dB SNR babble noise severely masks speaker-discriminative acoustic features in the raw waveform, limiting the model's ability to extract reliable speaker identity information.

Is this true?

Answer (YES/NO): NO